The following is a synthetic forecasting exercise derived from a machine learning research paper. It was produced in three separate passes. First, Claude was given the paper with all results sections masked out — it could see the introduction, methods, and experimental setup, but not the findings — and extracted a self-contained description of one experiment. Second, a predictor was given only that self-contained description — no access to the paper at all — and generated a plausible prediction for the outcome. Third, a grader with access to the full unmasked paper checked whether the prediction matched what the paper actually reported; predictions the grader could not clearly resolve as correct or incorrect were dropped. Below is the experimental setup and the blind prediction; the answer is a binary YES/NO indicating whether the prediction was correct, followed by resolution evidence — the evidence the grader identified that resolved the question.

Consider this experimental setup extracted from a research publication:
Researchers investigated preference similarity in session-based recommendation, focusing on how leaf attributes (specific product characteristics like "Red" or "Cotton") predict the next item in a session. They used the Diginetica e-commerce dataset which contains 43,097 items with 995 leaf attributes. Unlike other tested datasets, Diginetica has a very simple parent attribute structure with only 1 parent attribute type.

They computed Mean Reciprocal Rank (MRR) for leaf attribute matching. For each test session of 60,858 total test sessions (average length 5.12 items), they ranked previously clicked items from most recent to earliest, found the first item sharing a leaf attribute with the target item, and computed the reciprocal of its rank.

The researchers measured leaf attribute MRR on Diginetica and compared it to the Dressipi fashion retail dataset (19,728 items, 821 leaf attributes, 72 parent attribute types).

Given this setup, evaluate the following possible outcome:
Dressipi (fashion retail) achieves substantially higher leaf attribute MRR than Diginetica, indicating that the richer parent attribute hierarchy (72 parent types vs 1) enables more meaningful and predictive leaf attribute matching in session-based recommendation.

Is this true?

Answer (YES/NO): NO